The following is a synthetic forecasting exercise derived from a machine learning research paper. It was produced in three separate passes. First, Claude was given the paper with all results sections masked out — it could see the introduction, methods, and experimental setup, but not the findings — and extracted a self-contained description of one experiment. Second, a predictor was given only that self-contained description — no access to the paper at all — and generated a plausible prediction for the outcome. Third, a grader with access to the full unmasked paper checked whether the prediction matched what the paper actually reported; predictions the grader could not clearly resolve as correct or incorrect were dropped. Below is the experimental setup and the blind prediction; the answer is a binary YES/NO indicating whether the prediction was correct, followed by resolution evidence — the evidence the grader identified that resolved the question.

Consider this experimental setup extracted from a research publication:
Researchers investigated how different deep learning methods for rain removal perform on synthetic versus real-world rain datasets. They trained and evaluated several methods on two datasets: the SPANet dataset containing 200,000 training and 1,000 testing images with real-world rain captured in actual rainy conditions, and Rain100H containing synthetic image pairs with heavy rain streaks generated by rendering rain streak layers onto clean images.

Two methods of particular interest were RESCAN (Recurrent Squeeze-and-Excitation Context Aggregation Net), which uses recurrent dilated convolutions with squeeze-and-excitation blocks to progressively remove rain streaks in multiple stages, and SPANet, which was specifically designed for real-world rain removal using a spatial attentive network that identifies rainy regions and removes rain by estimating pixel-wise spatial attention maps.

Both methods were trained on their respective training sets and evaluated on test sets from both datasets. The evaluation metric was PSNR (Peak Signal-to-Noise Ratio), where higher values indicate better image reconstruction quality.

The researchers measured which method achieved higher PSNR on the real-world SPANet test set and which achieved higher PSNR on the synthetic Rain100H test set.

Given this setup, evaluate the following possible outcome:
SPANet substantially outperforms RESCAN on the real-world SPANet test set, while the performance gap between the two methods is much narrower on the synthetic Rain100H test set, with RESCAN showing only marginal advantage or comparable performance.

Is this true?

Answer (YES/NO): NO